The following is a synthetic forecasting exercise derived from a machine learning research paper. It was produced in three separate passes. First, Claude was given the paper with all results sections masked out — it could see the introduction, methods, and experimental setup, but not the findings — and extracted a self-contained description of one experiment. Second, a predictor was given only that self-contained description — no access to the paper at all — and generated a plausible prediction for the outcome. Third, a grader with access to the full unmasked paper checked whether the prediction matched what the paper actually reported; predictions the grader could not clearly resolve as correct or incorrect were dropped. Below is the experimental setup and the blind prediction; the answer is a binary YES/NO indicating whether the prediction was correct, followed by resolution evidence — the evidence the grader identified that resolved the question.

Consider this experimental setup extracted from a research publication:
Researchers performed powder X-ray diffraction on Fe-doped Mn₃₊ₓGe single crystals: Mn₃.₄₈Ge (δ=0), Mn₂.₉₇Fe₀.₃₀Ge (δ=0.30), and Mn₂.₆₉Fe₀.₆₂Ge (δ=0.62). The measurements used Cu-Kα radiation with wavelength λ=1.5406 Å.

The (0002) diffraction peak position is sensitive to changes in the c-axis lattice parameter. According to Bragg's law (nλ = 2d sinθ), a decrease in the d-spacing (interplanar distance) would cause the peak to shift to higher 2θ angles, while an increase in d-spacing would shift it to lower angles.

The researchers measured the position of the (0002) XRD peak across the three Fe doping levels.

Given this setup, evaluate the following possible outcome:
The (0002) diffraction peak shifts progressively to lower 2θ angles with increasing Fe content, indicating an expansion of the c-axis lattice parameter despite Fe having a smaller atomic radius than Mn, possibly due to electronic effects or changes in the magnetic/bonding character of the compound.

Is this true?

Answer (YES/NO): NO